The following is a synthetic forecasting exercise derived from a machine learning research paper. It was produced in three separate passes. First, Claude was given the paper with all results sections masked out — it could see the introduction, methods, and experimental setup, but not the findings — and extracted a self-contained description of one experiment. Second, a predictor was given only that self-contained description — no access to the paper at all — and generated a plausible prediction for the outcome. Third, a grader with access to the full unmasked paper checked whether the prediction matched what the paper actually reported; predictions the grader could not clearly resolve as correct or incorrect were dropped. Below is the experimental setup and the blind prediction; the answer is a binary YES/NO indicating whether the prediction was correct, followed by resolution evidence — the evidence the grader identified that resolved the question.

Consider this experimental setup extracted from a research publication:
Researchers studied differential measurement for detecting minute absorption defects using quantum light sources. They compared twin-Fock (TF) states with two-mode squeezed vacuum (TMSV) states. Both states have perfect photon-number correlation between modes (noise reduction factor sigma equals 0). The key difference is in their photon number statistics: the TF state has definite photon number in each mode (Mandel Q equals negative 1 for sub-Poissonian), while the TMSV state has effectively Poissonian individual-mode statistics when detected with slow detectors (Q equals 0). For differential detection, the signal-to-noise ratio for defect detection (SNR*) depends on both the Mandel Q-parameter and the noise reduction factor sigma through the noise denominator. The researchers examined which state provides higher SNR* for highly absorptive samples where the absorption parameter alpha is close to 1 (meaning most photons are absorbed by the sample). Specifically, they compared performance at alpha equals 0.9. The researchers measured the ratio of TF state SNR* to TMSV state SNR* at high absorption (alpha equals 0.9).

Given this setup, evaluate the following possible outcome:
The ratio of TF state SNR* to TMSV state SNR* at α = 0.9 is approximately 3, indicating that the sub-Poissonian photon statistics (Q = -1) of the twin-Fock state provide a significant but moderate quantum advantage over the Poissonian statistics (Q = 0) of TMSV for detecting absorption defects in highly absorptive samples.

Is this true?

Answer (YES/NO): YES